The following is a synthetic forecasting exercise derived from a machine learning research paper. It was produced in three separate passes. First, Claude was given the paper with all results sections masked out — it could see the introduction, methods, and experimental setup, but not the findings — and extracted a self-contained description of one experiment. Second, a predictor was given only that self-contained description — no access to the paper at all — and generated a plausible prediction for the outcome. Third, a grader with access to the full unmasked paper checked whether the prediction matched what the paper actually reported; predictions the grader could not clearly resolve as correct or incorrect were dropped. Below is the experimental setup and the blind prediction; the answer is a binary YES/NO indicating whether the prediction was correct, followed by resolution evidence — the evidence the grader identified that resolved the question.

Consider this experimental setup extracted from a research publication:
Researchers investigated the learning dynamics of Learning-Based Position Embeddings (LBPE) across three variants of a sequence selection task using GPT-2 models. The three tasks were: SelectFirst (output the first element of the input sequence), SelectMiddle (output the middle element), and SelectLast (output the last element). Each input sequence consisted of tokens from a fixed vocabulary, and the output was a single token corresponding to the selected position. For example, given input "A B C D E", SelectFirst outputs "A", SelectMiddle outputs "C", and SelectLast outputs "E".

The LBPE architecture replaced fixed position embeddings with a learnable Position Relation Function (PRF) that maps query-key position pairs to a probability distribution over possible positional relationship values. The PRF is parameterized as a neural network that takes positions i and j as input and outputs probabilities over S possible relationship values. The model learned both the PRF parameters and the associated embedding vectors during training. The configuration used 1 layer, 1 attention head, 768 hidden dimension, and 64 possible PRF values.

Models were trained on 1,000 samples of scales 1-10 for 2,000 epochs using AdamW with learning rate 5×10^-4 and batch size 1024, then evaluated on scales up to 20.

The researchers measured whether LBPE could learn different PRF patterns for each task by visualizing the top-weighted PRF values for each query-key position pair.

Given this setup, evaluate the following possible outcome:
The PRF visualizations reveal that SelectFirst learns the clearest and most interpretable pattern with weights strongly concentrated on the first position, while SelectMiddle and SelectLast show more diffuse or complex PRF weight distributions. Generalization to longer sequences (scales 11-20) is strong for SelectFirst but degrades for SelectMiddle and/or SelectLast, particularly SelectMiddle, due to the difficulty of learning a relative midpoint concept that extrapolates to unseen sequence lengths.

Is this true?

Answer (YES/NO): NO